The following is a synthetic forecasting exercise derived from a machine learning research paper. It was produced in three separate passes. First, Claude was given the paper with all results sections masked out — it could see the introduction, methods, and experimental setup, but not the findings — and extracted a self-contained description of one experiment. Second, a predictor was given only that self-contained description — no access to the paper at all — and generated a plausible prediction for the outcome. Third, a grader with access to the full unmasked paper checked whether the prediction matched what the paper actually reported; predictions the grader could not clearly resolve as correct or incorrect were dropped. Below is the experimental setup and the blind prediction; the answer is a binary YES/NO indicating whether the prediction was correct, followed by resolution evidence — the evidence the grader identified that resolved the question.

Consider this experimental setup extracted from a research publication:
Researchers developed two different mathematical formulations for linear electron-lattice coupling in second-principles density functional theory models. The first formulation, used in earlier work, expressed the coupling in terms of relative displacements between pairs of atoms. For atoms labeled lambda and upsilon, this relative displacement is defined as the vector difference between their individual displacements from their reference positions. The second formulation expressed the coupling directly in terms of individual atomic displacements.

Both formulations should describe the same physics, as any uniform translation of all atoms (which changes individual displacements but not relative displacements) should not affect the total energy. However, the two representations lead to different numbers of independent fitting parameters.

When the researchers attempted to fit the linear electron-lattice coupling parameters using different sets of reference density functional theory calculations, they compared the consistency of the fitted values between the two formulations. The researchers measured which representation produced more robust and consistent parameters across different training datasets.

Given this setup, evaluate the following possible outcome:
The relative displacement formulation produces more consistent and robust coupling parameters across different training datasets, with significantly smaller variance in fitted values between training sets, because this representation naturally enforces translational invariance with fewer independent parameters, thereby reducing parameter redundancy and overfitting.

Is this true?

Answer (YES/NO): NO